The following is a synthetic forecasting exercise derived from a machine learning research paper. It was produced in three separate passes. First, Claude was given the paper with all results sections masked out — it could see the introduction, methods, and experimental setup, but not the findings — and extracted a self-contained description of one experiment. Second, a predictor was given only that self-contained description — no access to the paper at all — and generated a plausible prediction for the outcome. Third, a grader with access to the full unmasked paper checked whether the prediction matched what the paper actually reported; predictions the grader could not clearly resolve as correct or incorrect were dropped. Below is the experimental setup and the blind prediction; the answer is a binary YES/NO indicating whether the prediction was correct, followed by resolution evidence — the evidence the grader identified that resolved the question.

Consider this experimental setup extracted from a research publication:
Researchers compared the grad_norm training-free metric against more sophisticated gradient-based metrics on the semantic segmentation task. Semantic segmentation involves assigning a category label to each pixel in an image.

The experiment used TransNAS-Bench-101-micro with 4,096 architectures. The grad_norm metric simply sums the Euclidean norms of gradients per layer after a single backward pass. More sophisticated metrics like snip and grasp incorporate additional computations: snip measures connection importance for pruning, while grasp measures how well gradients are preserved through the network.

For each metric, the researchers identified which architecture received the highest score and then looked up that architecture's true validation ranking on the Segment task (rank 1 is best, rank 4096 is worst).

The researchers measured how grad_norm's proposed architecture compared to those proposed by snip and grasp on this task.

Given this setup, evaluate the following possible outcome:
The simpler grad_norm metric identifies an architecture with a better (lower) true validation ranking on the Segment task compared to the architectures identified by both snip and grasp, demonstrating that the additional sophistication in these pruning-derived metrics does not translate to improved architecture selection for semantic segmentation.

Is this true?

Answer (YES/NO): YES